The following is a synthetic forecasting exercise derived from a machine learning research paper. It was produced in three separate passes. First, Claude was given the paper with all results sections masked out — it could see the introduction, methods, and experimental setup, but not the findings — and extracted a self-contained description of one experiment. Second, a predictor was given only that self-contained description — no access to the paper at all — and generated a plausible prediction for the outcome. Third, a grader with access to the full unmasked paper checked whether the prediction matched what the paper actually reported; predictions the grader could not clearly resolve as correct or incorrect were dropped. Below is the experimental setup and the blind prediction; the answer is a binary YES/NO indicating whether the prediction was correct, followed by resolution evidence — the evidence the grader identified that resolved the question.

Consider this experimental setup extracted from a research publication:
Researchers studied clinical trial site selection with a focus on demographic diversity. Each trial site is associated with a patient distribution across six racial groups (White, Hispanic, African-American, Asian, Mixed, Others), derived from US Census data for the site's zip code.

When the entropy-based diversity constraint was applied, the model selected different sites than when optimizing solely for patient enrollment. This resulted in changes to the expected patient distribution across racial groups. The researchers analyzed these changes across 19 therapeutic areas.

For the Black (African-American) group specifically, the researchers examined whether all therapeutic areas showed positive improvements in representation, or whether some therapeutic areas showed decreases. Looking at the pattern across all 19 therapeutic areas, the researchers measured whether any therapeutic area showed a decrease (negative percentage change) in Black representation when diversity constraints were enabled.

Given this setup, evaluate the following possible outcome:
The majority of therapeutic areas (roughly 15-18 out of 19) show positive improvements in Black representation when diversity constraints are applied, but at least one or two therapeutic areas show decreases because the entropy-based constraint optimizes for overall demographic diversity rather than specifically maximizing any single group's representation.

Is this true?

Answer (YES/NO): NO